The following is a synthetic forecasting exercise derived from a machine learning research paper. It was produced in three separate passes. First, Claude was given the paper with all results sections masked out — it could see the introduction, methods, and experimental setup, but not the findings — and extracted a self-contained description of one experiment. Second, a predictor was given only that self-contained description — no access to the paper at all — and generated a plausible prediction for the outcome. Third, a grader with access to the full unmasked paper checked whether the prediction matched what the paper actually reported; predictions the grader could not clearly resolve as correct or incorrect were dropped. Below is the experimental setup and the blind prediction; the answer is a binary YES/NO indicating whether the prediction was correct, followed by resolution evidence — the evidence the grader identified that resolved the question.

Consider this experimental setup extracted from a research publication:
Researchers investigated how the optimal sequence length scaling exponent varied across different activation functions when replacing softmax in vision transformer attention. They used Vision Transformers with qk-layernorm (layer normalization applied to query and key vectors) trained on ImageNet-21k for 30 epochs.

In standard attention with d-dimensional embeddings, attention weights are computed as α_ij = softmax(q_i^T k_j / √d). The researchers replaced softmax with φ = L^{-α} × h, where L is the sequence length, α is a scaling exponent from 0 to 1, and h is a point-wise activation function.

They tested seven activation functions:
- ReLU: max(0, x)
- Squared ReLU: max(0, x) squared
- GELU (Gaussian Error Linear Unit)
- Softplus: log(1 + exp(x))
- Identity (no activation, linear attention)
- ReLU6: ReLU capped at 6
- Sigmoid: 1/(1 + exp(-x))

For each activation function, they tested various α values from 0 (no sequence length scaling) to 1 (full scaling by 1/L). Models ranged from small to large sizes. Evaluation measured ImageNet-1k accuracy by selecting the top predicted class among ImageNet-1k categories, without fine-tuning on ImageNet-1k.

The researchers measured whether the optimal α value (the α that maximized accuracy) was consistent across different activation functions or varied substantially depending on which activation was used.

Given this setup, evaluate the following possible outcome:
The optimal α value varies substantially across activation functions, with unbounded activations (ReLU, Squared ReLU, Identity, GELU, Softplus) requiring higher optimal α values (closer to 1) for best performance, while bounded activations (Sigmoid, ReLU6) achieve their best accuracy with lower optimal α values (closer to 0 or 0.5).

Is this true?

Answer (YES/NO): NO